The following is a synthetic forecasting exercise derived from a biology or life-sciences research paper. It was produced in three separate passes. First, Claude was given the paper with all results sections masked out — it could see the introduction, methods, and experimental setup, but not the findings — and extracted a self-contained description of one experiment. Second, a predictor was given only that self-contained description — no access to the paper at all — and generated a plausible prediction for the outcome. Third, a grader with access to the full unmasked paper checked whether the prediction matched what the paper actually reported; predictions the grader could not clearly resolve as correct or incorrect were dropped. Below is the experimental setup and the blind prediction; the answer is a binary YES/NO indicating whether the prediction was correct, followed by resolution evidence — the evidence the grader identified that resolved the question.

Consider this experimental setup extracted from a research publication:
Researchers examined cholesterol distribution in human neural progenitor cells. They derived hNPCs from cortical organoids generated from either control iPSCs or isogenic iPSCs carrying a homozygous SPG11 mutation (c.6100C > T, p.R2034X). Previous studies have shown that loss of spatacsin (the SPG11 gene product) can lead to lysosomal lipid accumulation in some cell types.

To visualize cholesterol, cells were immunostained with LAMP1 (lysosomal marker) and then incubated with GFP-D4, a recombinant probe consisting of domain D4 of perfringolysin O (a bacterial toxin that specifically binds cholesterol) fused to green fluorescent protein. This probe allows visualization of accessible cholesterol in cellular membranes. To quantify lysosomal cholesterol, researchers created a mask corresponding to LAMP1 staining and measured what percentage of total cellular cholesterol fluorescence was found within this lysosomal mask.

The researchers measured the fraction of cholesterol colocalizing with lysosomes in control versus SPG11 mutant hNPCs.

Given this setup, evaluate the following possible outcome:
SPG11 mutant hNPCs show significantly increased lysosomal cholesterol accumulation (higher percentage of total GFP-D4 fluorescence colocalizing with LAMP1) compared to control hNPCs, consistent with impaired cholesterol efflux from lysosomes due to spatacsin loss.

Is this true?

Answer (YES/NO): YES